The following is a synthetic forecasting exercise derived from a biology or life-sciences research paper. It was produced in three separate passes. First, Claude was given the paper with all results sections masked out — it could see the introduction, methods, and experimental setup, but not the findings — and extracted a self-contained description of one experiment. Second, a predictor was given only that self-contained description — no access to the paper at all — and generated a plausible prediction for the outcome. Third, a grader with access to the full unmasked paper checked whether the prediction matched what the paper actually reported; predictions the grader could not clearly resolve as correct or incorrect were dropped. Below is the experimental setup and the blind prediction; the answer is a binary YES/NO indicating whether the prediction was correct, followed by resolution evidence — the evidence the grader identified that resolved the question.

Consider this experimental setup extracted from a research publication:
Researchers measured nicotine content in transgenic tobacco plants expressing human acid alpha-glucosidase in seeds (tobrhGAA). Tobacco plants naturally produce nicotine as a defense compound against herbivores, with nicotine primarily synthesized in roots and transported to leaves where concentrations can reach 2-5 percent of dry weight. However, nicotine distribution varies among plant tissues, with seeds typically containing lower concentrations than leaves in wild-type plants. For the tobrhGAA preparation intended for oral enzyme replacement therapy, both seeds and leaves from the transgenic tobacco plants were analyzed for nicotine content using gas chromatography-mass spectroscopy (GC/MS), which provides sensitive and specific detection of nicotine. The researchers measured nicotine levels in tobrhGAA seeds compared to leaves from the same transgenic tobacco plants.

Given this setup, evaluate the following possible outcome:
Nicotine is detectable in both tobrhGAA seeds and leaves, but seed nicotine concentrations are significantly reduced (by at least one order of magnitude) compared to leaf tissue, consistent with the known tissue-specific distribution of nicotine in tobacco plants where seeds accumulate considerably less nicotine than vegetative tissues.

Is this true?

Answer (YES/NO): NO